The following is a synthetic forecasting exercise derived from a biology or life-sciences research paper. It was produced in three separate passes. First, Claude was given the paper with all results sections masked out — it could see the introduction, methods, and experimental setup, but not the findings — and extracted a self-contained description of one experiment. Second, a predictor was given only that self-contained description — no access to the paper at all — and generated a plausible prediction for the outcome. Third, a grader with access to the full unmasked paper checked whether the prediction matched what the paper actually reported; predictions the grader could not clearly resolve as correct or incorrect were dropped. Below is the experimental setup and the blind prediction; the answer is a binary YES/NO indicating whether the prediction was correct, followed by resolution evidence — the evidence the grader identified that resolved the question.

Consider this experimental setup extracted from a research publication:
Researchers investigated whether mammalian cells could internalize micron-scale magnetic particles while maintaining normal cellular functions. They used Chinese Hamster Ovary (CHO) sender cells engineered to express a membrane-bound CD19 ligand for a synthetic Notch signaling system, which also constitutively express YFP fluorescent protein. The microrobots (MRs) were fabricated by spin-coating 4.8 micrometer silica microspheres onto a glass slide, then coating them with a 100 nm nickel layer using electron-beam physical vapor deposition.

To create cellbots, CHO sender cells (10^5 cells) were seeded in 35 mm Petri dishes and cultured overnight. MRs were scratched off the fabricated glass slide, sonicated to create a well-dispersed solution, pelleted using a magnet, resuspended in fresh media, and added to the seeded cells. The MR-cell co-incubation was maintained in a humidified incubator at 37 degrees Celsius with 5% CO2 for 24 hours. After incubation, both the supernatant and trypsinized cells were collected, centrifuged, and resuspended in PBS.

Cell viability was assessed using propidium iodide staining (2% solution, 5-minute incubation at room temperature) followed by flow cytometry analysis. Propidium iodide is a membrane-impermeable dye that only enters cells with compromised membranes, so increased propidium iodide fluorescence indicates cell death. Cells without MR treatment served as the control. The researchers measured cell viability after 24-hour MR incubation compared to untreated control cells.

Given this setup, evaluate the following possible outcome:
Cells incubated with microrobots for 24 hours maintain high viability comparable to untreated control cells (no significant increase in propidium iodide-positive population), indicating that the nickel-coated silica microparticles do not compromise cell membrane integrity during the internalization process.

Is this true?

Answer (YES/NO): NO